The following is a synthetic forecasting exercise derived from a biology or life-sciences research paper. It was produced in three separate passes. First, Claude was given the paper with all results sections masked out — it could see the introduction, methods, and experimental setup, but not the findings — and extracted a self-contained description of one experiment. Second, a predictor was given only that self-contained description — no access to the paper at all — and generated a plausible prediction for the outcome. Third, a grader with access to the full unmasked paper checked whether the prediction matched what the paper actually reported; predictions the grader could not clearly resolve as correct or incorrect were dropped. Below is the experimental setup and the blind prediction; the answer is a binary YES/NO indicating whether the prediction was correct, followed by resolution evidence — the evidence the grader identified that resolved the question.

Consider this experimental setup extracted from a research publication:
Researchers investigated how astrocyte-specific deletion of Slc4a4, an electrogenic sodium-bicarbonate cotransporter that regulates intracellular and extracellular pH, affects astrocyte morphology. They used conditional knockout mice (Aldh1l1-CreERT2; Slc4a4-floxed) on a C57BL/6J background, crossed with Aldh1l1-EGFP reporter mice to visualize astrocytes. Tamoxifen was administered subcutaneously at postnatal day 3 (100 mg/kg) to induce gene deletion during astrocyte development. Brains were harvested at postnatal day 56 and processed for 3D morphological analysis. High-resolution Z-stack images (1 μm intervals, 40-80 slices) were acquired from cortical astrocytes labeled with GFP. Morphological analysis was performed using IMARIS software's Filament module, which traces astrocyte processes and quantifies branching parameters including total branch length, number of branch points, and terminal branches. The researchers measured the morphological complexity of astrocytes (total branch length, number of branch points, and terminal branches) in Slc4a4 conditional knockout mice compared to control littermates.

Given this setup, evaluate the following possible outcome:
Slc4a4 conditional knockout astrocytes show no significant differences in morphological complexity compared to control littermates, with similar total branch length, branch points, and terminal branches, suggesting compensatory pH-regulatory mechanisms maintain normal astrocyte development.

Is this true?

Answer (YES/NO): NO